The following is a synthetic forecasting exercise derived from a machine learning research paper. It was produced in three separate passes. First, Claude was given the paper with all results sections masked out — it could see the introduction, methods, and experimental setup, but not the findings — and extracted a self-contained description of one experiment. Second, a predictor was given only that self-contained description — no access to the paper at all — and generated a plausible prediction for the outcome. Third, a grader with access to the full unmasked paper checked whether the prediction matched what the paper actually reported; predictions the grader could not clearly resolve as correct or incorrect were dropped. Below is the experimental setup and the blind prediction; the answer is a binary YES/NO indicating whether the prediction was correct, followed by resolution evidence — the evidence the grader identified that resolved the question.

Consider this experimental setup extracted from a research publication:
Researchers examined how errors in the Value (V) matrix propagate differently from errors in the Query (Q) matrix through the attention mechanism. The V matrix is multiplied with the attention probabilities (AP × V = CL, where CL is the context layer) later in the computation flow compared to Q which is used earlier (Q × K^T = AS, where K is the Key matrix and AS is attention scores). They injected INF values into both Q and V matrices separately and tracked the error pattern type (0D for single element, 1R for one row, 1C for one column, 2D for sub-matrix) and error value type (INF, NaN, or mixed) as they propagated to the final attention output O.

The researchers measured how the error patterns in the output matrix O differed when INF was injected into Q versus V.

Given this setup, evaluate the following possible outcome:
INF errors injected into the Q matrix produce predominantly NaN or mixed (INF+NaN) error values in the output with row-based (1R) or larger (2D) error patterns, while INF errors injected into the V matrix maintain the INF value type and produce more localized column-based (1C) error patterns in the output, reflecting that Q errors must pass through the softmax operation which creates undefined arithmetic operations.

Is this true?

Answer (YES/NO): NO